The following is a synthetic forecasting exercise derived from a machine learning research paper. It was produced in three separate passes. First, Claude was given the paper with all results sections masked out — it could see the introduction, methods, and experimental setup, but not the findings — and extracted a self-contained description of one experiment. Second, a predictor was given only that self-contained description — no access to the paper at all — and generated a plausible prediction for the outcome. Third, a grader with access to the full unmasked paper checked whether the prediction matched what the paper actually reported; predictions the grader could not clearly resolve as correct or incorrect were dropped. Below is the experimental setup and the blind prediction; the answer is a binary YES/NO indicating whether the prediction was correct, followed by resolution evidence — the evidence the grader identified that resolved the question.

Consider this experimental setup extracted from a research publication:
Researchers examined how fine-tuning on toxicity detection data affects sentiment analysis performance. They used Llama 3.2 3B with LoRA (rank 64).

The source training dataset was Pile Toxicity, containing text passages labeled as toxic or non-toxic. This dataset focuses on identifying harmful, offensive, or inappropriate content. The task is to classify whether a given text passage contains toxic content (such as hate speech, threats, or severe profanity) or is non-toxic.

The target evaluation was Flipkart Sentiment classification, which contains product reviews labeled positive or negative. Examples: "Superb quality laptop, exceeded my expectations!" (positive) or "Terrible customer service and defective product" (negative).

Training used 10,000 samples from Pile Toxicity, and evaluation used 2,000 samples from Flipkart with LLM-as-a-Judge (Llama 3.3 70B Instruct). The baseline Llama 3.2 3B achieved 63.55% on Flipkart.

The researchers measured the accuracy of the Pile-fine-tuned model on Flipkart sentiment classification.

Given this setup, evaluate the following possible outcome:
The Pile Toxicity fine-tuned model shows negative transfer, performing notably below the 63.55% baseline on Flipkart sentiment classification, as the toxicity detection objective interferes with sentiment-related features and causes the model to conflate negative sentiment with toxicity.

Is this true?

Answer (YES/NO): NO